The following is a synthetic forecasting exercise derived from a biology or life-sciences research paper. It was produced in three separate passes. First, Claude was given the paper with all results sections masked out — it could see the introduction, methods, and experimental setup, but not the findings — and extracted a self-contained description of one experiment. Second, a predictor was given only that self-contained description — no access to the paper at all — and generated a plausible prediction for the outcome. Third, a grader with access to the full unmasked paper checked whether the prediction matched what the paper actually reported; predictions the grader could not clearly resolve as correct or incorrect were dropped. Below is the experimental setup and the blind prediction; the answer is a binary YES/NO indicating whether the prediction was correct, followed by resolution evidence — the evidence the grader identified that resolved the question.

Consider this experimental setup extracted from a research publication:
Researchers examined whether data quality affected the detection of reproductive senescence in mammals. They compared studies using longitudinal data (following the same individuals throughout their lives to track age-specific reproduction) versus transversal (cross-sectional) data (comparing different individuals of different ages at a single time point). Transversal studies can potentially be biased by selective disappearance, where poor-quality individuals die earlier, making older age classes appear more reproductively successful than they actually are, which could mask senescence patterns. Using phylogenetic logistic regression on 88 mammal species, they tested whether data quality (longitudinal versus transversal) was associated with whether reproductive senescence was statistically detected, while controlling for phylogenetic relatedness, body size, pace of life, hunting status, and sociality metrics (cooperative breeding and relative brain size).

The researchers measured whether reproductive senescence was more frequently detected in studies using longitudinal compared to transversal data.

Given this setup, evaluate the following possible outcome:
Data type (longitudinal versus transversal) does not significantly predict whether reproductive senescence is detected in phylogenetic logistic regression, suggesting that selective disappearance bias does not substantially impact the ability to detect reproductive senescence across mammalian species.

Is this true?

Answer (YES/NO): NO